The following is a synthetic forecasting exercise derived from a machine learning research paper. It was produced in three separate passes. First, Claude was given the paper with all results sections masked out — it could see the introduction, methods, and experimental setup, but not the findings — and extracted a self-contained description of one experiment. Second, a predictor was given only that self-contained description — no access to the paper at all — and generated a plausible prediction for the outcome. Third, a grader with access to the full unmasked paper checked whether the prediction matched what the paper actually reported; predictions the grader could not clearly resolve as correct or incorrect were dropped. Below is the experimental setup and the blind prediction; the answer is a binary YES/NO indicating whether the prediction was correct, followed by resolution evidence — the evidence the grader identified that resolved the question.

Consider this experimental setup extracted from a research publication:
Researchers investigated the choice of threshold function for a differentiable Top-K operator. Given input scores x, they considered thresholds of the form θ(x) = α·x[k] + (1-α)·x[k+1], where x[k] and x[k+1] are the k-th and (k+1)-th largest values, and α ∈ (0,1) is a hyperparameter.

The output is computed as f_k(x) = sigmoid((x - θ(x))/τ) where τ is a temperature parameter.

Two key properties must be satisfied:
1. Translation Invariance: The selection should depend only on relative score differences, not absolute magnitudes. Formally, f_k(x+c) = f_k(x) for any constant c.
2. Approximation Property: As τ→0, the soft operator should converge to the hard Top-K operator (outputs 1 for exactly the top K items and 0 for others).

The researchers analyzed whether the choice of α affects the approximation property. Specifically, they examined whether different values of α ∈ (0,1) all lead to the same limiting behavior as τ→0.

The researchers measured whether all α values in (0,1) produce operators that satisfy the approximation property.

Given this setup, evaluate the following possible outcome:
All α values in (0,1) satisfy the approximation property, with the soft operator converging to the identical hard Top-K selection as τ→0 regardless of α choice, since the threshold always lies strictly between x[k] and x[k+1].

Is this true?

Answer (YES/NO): YES